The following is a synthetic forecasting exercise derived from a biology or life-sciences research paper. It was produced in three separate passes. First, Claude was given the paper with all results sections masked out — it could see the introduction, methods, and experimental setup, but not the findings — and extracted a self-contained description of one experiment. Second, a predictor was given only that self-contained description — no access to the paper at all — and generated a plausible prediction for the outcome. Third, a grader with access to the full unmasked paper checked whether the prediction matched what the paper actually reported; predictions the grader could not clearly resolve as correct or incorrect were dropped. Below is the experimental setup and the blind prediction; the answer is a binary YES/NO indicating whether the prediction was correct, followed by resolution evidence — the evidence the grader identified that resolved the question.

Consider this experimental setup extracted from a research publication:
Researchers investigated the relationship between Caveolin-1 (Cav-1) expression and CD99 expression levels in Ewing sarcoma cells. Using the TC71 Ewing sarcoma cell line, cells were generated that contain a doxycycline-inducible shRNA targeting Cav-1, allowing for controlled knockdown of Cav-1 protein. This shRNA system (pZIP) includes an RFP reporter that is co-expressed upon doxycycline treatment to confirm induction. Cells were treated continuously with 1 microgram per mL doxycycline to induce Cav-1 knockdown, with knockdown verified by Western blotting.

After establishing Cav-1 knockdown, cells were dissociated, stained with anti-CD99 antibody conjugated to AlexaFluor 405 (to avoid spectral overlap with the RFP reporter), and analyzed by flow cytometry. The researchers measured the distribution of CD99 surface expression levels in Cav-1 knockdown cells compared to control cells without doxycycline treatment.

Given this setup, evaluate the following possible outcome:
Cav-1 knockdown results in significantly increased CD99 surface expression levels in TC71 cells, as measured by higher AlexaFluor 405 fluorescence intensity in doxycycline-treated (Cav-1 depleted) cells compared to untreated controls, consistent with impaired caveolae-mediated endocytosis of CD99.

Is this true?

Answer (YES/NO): NO